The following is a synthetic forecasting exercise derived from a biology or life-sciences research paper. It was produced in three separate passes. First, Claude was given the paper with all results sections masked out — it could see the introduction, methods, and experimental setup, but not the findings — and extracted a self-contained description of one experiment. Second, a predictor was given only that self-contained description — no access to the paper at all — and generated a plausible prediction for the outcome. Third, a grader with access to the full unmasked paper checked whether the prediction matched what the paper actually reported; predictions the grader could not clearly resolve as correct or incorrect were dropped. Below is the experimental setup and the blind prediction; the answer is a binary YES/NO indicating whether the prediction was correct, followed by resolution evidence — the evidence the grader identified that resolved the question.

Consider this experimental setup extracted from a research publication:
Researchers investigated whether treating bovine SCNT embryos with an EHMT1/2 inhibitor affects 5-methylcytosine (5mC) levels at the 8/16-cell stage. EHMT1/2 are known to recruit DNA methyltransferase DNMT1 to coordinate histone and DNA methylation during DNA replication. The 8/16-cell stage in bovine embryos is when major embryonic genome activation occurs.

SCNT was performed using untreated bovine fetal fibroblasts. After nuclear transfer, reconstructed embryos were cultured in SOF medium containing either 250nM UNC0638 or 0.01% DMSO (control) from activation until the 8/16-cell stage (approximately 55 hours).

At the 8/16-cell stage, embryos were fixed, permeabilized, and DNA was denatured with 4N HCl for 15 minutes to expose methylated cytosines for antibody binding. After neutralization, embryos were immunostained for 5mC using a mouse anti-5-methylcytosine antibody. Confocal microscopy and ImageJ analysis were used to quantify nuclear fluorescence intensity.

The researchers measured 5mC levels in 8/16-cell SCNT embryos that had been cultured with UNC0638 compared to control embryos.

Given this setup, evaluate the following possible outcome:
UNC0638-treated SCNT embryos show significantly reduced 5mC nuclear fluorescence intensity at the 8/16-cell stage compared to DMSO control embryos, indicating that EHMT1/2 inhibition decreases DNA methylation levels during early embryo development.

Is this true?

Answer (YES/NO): NO